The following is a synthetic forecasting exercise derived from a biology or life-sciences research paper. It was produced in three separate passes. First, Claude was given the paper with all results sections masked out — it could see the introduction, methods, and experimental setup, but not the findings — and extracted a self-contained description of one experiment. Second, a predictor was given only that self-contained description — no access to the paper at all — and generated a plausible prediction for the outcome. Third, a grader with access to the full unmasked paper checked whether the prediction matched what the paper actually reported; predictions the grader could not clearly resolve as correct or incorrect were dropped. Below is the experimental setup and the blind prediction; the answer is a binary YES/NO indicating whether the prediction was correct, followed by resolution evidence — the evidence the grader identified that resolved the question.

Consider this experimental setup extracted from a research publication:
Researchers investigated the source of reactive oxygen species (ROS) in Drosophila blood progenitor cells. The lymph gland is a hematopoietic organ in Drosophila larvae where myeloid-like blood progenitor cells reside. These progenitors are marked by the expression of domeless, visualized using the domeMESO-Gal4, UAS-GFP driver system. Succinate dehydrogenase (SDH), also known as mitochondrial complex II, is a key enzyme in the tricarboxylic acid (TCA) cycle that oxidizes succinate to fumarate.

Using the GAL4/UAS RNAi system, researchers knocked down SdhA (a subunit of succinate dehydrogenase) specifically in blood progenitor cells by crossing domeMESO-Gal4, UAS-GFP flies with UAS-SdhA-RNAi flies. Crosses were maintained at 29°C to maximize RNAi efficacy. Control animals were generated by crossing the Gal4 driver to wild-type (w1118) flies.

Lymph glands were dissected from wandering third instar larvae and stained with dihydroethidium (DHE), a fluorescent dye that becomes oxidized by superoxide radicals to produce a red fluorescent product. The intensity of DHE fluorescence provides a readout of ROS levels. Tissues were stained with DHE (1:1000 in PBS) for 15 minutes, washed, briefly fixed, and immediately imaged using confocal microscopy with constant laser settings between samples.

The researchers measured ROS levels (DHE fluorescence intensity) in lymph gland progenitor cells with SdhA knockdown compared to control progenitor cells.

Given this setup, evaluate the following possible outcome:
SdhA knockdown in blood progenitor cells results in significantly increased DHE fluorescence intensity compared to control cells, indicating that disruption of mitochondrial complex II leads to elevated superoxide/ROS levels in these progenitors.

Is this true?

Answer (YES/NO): NO